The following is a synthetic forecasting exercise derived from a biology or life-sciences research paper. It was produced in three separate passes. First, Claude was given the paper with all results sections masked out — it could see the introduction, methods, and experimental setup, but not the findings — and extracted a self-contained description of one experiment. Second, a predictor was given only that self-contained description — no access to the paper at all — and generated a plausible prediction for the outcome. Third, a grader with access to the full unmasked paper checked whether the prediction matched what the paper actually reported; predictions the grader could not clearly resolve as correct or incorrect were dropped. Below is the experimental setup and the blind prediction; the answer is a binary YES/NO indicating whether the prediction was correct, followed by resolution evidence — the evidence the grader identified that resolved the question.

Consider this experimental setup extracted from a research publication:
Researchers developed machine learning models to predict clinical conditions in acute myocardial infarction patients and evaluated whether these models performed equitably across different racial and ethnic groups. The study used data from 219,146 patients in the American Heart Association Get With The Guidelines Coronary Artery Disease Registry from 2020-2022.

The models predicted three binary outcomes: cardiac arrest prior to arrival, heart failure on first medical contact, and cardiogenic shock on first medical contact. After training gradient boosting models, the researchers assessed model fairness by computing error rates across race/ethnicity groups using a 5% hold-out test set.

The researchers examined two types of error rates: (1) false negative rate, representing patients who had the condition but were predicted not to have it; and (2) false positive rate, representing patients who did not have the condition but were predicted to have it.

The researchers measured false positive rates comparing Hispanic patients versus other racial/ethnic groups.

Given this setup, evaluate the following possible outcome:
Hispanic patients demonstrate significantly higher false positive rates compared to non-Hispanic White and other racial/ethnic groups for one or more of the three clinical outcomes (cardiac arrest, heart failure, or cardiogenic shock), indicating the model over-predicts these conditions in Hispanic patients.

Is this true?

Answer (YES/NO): NO